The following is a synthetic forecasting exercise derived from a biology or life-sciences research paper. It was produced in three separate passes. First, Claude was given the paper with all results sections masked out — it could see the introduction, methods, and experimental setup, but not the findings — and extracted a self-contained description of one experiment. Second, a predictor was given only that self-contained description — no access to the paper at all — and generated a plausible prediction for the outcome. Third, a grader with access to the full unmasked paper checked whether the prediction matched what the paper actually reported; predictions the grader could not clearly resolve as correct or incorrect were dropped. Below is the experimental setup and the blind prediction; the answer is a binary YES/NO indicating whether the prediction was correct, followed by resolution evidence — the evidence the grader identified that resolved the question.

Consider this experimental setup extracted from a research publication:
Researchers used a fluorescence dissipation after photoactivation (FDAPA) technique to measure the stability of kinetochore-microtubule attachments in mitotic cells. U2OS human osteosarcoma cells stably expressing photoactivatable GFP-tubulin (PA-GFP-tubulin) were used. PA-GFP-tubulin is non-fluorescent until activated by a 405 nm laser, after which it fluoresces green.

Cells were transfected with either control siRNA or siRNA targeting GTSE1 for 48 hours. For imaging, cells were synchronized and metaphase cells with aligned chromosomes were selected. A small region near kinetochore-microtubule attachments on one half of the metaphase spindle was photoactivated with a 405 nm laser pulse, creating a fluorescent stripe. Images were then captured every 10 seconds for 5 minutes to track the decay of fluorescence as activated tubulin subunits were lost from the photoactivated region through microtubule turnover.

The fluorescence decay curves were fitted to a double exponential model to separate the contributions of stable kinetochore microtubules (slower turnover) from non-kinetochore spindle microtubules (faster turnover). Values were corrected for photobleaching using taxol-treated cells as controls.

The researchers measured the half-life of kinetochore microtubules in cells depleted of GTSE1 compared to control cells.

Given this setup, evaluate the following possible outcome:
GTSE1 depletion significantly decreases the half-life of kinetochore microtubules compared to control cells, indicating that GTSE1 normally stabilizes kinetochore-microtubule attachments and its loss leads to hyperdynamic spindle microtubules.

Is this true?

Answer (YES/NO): YES